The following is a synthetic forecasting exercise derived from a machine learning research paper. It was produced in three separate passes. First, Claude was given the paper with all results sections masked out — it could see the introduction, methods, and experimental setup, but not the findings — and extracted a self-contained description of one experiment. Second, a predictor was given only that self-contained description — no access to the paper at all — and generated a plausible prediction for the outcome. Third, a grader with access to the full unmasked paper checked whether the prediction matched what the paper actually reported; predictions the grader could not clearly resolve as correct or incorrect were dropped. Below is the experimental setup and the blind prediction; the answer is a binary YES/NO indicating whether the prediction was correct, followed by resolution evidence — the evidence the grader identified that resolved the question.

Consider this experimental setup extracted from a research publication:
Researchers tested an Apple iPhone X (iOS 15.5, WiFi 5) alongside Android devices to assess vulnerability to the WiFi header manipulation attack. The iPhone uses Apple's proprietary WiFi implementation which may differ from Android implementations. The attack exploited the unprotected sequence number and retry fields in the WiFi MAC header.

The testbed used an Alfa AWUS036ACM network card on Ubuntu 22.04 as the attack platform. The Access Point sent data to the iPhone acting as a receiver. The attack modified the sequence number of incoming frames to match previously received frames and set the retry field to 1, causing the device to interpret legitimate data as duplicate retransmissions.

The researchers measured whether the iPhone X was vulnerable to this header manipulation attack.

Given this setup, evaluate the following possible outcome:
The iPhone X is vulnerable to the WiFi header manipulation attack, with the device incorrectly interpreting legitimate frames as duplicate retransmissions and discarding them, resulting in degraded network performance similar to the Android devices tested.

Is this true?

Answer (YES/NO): YES